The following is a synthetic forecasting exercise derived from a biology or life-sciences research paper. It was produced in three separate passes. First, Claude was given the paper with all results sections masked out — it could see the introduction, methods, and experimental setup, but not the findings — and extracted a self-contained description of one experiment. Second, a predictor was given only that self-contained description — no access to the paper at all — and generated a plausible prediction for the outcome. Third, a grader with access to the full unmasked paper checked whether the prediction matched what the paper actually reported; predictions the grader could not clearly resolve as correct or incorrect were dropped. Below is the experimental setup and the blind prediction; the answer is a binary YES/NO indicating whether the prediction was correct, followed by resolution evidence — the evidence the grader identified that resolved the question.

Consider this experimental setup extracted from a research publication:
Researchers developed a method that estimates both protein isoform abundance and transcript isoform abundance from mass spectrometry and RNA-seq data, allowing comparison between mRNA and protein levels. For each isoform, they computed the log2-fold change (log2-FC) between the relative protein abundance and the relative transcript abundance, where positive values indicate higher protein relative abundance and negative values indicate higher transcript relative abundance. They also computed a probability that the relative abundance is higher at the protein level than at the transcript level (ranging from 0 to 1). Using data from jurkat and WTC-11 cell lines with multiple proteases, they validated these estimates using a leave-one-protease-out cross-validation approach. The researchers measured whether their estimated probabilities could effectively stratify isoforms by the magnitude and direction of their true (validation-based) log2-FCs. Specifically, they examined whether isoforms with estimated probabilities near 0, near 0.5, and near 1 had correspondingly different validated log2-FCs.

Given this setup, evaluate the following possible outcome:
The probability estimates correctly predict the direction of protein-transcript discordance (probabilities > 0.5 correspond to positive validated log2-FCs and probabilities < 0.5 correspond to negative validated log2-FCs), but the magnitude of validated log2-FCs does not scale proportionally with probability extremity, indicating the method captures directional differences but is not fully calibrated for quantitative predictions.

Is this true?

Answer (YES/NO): NO